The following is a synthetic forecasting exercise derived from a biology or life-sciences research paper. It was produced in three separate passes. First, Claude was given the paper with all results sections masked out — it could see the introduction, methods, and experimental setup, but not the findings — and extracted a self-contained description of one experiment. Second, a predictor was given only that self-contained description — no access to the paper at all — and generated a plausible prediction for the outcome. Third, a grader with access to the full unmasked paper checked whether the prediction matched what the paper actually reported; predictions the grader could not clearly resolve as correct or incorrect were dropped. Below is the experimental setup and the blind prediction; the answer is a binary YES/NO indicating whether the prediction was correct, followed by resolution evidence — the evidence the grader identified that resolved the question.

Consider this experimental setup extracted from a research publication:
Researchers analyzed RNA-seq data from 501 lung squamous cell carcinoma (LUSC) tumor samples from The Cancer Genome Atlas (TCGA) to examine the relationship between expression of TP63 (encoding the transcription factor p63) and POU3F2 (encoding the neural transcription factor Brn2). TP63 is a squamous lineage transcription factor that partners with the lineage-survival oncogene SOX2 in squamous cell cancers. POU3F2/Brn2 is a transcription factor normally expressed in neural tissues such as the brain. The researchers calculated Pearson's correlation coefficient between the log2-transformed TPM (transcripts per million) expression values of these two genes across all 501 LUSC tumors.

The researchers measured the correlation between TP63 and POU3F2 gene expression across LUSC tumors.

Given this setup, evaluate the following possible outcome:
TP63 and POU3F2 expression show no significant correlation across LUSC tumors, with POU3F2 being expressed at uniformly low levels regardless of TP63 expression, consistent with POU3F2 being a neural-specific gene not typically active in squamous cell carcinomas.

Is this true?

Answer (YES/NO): NO